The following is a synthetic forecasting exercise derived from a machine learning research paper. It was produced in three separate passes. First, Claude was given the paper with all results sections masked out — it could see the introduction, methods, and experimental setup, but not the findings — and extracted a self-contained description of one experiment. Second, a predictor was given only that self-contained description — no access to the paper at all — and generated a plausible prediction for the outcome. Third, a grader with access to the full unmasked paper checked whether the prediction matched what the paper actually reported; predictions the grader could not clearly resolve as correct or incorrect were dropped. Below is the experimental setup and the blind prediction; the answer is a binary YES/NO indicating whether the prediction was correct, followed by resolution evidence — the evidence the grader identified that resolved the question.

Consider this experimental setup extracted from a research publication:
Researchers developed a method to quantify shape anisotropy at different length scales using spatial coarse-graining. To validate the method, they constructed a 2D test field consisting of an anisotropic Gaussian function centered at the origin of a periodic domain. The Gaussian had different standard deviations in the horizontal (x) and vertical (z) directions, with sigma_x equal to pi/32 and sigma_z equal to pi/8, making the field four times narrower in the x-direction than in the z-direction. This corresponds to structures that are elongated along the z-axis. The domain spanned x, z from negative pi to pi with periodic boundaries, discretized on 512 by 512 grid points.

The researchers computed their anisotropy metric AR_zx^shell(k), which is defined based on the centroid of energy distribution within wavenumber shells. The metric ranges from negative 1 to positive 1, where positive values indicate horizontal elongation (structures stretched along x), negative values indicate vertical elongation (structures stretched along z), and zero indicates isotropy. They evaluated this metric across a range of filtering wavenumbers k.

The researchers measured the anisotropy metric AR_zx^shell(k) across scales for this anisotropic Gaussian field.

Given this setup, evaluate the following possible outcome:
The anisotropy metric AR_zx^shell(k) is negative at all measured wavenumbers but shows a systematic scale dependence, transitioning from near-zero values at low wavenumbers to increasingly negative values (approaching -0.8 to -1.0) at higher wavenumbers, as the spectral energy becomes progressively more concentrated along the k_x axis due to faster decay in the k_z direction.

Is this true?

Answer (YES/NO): NO